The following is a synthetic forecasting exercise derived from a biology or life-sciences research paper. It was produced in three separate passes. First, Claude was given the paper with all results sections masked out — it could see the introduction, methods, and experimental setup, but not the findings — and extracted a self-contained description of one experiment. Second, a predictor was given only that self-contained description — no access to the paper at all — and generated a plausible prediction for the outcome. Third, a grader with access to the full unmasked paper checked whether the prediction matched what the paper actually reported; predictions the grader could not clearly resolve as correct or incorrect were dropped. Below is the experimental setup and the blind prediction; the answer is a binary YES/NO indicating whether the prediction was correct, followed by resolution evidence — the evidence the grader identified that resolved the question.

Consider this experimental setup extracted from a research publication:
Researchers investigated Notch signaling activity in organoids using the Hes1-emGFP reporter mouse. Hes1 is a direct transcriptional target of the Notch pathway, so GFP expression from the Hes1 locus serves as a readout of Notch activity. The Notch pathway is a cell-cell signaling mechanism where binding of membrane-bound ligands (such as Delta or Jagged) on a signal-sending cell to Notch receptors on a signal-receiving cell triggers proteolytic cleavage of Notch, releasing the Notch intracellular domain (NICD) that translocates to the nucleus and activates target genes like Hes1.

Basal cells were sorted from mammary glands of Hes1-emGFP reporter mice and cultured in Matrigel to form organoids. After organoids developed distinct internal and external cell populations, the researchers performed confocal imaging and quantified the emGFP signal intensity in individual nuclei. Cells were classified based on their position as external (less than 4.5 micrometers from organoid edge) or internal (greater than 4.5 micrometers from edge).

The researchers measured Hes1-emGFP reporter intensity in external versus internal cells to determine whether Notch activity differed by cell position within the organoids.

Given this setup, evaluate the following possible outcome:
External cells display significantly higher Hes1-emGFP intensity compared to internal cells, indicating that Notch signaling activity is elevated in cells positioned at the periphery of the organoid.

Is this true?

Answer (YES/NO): NO